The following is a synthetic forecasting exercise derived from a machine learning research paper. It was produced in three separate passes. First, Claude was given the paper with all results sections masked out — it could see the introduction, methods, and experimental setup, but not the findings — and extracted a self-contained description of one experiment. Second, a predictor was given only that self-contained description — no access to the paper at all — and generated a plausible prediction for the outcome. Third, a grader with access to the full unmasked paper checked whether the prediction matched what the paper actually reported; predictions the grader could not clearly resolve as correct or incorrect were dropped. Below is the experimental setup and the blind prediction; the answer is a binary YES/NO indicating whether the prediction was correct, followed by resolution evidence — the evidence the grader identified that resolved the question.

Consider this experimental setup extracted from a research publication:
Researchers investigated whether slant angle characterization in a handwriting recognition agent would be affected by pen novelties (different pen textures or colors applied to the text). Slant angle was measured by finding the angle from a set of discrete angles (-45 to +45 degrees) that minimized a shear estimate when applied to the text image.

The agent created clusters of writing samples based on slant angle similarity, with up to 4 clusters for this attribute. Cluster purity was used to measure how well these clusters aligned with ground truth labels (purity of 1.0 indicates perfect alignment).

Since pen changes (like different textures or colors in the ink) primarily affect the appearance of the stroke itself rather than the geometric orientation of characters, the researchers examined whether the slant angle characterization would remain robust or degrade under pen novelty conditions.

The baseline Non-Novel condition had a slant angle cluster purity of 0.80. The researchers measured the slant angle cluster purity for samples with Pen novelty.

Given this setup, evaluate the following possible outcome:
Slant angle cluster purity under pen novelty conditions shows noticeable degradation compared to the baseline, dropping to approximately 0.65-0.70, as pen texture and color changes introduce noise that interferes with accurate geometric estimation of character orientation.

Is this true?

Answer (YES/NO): NO